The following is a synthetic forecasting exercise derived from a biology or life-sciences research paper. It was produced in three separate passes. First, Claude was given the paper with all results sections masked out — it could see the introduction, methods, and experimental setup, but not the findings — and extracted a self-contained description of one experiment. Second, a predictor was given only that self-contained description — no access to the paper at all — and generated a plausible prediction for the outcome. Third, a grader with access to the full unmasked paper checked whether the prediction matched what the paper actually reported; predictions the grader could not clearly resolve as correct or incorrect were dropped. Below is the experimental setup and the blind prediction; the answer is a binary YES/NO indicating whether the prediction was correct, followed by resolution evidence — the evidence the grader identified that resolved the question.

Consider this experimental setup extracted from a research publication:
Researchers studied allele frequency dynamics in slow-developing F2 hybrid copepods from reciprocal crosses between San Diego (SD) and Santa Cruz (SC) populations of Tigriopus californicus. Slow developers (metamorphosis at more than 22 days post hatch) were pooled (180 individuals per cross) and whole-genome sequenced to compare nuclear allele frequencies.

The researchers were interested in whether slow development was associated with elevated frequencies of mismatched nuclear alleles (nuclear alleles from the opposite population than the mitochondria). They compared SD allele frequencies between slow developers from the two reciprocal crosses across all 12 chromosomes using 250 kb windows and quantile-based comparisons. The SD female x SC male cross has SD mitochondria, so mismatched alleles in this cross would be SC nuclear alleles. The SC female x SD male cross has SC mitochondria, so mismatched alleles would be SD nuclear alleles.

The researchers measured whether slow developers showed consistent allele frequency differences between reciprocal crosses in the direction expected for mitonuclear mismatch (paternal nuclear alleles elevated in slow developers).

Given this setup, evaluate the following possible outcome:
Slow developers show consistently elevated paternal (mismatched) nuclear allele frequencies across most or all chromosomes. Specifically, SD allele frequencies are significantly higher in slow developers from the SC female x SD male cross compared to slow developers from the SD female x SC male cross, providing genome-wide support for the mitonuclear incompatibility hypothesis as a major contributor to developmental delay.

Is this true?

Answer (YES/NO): NO